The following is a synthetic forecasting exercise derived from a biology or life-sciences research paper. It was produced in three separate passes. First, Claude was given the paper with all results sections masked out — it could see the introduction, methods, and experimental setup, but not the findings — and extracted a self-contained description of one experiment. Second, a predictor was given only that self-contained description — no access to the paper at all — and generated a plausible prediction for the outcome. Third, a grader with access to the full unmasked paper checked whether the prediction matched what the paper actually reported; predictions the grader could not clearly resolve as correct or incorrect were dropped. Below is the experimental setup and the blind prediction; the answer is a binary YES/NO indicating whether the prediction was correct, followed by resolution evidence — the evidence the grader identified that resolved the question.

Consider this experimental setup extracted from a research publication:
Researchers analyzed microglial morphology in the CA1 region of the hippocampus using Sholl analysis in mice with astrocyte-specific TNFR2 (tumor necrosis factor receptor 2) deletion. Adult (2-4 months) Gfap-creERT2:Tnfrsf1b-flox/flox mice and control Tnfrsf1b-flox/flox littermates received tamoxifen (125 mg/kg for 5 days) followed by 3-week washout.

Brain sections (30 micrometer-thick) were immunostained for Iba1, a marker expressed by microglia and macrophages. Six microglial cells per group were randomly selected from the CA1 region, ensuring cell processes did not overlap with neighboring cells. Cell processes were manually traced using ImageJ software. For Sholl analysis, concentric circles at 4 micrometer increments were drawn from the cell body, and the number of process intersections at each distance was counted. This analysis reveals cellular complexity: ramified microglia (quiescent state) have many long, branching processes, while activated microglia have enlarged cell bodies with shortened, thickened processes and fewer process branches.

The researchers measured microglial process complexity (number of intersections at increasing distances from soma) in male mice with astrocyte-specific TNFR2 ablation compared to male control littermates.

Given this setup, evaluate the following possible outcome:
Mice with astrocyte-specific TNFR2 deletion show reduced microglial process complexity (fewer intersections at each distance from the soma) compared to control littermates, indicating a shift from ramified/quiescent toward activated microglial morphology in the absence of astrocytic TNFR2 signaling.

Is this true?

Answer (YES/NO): NO